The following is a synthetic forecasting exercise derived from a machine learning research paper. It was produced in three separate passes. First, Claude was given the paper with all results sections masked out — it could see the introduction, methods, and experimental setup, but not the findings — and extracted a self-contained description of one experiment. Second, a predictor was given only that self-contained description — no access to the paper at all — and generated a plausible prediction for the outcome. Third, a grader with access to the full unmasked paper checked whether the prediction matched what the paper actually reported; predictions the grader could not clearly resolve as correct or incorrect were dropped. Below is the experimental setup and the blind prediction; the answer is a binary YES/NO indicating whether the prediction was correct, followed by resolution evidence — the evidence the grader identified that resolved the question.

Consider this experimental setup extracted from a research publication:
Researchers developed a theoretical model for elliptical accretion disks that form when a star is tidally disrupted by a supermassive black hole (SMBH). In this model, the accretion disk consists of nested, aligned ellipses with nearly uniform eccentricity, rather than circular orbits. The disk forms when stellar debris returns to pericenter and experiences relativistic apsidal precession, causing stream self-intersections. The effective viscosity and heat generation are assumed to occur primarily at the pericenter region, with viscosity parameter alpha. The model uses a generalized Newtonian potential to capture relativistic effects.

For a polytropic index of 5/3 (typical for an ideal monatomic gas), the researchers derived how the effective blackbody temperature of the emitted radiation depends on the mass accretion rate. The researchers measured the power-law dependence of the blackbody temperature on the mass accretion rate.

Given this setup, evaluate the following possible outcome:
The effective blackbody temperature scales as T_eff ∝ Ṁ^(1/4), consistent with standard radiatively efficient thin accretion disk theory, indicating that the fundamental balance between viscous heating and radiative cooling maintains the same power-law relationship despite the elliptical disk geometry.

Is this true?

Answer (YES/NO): NO